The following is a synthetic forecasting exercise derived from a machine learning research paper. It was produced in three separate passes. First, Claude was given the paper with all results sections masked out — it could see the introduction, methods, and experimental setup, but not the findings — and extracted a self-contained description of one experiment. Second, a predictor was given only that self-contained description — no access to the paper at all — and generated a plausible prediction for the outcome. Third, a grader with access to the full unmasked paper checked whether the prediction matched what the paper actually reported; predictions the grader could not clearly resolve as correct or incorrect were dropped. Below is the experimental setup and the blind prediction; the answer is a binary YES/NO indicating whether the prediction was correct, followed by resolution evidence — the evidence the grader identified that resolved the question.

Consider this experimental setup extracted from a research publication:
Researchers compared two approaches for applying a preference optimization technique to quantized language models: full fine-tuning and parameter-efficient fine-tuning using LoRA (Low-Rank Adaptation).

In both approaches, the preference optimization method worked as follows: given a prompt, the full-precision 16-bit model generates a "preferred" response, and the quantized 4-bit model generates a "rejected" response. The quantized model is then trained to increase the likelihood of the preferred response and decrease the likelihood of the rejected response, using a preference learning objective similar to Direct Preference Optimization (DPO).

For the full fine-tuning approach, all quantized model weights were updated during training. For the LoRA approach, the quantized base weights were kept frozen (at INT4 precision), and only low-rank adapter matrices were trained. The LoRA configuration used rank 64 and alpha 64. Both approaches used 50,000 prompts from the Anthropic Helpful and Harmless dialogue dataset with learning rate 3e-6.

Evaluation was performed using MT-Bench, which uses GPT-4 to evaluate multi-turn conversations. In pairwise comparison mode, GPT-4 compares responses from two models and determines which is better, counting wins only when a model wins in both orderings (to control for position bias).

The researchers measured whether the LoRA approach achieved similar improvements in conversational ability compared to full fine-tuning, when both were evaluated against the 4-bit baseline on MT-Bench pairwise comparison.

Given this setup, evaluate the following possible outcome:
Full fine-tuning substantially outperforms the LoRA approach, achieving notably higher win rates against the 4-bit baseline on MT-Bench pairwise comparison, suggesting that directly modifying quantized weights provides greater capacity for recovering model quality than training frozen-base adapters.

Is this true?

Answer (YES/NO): NO